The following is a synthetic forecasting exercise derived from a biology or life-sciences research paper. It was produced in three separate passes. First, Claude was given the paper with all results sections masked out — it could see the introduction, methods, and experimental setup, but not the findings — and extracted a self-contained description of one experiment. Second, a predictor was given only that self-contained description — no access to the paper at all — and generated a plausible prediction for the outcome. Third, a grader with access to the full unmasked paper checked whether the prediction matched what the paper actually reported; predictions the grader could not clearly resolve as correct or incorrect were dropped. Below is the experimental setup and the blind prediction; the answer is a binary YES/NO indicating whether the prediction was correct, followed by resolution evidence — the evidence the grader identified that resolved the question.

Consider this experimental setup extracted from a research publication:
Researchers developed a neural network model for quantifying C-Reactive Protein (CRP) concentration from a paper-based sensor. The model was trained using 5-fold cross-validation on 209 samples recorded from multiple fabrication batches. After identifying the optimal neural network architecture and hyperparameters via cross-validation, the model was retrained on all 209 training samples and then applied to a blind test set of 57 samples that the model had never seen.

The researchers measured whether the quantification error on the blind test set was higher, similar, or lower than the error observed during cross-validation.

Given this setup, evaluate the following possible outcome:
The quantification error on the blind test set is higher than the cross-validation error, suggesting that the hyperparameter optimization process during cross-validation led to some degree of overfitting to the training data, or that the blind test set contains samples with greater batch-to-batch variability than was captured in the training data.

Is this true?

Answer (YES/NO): NO